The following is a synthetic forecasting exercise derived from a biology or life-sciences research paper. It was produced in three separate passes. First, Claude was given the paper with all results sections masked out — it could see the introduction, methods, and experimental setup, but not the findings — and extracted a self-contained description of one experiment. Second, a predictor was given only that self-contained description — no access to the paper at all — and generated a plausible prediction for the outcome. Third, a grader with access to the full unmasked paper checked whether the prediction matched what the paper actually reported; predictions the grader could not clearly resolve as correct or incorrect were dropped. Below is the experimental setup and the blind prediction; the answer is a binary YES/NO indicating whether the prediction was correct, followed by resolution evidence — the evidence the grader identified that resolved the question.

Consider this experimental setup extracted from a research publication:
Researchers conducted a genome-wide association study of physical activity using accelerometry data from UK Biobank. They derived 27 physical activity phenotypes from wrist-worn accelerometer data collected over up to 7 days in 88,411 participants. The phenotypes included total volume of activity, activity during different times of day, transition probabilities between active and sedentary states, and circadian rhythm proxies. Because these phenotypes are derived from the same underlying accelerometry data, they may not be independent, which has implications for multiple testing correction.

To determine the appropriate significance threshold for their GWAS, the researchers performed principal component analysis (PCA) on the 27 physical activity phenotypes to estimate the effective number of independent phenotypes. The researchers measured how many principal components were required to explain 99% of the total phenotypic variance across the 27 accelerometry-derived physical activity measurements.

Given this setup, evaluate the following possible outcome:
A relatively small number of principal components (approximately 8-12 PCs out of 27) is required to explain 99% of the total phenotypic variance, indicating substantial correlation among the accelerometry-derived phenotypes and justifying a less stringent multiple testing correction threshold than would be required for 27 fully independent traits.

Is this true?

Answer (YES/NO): NO